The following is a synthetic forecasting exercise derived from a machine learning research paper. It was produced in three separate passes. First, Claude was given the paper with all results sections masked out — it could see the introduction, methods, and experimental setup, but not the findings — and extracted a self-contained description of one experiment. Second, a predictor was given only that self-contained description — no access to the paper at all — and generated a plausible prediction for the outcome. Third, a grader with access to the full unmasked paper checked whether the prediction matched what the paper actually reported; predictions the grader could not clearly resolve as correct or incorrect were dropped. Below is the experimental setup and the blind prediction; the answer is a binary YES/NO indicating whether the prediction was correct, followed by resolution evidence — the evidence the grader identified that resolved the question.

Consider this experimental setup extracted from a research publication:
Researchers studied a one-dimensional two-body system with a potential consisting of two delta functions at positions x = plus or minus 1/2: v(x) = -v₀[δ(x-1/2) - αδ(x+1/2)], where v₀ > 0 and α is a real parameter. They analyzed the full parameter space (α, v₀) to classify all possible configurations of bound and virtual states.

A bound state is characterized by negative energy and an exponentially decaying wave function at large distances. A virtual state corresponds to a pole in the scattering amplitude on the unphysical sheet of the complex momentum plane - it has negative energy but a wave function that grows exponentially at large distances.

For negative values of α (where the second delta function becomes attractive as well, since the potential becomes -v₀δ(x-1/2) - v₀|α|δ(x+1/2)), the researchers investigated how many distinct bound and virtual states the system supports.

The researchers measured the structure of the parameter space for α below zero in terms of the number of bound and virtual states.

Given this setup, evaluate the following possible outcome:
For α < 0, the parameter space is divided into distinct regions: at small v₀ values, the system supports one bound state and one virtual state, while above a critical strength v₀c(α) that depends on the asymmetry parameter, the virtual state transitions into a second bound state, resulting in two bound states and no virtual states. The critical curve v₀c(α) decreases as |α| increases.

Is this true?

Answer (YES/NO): NO